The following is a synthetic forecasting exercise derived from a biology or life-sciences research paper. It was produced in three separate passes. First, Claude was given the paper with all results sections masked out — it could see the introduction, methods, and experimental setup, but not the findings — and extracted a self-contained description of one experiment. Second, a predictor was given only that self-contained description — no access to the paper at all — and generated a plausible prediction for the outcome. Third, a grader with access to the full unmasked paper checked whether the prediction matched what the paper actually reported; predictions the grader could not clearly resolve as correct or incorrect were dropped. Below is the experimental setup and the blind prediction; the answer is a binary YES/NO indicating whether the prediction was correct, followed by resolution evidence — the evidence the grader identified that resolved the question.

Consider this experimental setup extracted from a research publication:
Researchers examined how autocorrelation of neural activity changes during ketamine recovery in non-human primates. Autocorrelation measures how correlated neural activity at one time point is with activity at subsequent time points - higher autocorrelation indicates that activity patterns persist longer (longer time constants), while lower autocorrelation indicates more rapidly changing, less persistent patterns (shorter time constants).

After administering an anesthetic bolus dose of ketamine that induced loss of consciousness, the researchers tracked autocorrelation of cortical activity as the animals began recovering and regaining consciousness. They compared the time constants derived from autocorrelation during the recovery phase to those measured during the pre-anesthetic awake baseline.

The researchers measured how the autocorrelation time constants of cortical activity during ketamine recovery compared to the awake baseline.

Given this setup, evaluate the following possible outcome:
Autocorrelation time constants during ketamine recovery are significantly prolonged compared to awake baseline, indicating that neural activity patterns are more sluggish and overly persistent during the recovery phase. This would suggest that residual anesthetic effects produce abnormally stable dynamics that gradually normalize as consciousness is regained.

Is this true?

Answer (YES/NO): NO